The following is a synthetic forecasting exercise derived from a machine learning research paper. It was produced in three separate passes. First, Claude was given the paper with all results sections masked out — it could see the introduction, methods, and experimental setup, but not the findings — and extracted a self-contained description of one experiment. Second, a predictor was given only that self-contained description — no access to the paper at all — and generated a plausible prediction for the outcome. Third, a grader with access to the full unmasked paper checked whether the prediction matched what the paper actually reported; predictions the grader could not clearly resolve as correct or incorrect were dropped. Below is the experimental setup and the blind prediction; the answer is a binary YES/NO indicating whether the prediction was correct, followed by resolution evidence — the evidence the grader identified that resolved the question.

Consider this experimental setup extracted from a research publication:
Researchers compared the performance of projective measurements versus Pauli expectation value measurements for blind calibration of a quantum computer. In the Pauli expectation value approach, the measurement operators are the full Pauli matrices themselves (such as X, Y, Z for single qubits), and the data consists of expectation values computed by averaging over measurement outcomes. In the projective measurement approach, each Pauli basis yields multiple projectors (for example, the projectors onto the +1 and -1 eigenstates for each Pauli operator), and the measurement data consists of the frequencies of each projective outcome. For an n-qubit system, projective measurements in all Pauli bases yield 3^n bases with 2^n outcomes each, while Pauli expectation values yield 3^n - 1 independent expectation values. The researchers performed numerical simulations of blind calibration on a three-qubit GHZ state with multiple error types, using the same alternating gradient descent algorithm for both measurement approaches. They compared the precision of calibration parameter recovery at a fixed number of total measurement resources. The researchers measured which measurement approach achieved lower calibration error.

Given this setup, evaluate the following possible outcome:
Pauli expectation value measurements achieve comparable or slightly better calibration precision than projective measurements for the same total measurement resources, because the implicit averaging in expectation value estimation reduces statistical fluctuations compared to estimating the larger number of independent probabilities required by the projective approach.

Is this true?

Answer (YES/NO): NO